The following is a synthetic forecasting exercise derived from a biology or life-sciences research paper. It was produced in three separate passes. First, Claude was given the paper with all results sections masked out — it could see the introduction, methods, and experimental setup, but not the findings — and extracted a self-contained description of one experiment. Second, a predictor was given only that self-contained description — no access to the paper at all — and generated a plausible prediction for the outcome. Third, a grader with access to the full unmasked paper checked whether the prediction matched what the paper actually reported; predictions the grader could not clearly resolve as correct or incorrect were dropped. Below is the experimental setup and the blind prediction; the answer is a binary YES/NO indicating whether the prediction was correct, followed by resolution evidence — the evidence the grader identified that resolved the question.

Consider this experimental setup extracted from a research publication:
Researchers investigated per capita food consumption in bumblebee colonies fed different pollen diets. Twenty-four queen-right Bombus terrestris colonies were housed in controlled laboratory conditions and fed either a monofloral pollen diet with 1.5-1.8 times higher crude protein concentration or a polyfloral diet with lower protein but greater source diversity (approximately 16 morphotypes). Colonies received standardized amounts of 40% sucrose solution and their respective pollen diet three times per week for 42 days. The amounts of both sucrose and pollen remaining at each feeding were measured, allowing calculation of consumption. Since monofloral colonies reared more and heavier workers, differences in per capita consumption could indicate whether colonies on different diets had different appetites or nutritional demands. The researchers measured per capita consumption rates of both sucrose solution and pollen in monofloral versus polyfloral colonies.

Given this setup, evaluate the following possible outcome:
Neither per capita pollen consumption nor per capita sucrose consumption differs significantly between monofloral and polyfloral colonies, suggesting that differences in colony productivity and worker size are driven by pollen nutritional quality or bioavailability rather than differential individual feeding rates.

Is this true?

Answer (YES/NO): YES